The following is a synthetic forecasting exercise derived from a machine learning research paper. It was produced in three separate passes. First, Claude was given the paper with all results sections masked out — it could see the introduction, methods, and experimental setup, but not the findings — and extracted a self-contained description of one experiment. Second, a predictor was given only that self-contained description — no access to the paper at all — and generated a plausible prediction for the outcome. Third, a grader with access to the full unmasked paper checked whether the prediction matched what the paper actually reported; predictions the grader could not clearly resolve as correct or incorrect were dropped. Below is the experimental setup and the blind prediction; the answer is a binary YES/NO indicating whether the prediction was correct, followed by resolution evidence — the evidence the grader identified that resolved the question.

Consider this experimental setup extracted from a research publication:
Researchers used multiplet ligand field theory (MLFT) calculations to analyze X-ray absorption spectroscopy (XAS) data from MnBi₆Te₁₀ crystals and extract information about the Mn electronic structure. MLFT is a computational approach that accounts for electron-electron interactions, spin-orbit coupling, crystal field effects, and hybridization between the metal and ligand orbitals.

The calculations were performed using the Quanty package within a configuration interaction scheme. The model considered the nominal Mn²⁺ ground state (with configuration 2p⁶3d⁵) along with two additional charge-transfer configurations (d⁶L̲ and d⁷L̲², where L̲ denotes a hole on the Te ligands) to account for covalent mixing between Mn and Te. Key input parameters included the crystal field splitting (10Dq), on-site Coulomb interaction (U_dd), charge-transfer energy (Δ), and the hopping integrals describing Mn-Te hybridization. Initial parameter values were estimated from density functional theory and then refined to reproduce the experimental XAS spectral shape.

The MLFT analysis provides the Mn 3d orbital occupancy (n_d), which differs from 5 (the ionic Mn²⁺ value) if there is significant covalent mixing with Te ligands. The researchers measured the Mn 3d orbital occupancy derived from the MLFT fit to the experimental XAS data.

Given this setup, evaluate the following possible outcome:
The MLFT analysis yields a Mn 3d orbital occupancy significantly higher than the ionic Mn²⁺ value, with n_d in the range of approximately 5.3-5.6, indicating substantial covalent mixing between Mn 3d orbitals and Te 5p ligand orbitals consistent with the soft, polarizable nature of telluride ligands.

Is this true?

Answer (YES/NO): YES